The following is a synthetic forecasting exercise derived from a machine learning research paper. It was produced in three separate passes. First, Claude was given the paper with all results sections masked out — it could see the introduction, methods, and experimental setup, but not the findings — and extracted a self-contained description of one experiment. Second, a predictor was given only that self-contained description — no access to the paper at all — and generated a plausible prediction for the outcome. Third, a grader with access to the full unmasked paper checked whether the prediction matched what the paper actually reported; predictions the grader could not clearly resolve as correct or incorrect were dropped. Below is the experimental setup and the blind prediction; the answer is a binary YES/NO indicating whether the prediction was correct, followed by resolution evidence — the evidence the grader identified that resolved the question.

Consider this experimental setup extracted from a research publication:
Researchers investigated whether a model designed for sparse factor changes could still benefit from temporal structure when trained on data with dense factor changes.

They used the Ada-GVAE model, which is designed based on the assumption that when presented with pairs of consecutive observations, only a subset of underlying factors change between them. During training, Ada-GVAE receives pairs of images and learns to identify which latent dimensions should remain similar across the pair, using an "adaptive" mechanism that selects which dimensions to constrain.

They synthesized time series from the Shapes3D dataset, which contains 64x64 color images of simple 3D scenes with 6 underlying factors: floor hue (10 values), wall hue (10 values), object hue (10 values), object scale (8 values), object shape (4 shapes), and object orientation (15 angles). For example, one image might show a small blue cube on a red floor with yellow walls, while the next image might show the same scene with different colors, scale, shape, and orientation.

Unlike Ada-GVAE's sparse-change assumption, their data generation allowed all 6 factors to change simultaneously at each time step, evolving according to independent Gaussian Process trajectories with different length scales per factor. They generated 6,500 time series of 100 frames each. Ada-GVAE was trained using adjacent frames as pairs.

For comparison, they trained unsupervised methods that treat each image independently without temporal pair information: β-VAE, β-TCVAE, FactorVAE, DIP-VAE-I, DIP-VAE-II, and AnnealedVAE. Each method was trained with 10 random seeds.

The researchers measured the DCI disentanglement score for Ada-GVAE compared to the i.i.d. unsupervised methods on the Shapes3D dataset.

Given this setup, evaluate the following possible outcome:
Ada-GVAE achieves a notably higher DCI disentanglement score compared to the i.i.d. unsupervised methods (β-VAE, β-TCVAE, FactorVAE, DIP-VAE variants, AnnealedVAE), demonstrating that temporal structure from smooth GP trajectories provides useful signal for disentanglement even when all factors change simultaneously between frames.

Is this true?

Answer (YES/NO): YES